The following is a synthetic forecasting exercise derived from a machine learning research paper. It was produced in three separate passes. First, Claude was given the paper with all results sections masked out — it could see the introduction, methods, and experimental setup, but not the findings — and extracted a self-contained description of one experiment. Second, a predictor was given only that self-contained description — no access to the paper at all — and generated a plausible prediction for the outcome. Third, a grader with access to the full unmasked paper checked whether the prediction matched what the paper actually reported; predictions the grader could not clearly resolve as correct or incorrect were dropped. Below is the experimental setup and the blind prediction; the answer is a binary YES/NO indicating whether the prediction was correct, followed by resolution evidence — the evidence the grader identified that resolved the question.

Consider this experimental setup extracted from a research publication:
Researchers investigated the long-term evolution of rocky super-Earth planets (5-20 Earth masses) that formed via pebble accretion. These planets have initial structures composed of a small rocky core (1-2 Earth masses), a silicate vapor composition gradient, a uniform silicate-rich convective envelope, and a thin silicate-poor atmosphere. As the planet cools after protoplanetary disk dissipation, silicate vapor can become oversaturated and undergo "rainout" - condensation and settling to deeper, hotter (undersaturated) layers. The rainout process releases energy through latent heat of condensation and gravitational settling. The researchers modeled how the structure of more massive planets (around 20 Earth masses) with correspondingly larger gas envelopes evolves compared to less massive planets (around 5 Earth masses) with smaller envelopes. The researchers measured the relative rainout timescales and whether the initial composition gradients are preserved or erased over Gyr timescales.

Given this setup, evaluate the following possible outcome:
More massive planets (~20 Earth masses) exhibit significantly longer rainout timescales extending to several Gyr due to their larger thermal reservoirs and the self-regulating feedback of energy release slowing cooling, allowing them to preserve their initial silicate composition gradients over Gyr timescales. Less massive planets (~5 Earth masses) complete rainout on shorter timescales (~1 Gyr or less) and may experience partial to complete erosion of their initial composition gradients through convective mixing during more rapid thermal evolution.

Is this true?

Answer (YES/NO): NO